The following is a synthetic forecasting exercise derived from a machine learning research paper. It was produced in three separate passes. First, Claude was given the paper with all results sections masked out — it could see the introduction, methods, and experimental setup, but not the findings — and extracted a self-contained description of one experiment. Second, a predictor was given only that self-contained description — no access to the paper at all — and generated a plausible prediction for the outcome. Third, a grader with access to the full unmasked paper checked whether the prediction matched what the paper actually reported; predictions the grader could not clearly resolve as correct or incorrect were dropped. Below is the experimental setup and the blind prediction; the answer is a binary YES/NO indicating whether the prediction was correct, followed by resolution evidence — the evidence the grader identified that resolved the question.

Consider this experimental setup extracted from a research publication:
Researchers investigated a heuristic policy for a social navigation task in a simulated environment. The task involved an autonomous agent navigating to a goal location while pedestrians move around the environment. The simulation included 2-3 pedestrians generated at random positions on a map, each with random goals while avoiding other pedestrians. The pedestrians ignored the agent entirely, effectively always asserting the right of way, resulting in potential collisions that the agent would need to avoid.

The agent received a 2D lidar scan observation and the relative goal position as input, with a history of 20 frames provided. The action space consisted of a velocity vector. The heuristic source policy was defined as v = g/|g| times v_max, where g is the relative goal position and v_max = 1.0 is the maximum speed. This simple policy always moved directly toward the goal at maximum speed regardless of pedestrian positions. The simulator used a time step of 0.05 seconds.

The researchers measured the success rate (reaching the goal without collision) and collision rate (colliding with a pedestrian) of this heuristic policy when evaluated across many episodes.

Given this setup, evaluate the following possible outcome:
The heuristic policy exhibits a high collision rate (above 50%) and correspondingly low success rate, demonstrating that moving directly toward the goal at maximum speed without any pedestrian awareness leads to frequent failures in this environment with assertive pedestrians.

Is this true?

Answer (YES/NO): NO